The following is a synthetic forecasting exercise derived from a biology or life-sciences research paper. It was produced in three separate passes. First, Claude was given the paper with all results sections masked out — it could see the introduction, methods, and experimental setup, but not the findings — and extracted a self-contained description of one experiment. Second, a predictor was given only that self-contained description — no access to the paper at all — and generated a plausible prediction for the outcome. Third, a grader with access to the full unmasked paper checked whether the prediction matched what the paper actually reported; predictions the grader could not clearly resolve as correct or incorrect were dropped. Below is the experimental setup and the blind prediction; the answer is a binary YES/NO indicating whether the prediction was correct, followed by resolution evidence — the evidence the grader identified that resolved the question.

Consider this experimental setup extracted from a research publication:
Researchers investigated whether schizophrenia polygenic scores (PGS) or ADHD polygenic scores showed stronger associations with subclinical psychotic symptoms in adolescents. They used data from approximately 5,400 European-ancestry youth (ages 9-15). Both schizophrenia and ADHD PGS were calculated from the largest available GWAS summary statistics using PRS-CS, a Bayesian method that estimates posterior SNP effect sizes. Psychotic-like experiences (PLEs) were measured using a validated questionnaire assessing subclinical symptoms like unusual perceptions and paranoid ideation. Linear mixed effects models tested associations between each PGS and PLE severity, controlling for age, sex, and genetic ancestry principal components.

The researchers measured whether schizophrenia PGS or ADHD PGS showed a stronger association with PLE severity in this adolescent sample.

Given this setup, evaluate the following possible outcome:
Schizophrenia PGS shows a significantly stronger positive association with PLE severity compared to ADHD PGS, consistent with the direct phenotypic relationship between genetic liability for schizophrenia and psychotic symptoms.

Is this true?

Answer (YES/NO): NO